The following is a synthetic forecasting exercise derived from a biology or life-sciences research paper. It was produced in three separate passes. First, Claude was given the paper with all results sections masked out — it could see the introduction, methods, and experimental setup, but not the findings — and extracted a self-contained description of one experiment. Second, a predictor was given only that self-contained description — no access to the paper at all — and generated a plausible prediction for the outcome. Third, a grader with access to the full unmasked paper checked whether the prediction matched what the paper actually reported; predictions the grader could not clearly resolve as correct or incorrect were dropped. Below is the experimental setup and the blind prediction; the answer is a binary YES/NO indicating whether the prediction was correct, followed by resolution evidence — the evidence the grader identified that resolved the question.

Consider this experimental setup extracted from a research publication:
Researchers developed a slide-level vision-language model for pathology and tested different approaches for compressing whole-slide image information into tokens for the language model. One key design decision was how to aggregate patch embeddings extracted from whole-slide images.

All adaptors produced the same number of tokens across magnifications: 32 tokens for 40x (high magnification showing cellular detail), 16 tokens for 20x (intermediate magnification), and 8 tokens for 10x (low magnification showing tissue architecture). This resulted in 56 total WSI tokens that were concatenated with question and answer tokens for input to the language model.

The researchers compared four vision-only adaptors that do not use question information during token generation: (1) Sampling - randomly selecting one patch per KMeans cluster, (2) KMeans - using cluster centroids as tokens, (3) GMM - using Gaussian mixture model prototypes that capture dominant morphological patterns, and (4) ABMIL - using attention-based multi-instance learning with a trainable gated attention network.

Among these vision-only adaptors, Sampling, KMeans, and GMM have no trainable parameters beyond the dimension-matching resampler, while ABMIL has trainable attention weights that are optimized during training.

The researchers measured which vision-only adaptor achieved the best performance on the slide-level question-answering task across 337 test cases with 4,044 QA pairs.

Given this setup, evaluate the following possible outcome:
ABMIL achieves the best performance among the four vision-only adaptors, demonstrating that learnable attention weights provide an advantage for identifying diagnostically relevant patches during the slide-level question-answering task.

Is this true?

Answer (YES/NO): NO